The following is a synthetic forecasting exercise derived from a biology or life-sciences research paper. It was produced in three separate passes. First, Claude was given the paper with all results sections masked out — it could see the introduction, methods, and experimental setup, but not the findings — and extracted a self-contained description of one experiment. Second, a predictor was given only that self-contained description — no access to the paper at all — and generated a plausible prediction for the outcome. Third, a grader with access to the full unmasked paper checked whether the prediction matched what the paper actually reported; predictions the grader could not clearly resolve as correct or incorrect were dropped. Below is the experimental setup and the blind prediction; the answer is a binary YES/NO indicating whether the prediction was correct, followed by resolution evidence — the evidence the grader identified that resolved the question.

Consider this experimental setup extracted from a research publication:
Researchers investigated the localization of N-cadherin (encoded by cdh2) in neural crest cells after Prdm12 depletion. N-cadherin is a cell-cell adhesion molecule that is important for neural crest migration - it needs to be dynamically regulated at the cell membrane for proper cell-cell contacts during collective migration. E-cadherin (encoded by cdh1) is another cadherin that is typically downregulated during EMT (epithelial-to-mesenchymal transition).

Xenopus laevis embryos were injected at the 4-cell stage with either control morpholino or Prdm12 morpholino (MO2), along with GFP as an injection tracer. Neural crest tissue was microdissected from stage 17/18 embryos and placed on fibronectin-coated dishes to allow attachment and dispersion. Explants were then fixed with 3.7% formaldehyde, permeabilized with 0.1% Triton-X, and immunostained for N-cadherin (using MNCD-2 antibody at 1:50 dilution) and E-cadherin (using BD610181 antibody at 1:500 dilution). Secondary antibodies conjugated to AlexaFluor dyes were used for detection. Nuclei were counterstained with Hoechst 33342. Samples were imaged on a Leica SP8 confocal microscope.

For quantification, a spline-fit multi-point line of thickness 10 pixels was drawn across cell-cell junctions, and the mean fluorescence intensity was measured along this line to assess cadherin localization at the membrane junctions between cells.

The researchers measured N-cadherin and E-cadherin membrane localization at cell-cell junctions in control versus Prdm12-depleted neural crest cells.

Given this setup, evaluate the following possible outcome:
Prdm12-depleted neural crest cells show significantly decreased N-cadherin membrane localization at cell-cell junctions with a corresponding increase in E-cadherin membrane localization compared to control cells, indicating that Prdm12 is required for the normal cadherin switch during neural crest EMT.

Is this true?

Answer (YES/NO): NO